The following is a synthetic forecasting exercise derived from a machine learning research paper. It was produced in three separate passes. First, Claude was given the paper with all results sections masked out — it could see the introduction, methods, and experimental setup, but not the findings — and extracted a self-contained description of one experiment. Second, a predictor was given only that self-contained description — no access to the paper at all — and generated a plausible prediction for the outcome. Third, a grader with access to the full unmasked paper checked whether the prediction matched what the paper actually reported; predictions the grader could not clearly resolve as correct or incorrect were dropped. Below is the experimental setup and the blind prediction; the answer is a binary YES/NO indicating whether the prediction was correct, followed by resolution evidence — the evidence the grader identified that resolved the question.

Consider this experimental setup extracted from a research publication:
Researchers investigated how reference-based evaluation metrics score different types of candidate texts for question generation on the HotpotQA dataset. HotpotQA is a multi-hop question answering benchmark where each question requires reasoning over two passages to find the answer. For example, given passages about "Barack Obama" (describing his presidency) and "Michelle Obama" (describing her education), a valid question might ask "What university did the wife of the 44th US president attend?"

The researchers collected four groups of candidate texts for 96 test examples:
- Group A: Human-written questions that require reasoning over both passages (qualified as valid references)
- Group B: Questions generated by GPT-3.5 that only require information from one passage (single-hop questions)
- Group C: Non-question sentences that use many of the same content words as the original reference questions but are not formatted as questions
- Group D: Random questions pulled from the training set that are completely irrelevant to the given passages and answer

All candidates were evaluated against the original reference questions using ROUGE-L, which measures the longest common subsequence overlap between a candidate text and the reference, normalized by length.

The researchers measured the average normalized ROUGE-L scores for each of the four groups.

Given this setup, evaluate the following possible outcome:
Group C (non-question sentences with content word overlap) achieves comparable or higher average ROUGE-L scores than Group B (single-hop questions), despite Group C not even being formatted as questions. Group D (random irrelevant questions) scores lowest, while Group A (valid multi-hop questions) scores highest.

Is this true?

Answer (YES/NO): NO